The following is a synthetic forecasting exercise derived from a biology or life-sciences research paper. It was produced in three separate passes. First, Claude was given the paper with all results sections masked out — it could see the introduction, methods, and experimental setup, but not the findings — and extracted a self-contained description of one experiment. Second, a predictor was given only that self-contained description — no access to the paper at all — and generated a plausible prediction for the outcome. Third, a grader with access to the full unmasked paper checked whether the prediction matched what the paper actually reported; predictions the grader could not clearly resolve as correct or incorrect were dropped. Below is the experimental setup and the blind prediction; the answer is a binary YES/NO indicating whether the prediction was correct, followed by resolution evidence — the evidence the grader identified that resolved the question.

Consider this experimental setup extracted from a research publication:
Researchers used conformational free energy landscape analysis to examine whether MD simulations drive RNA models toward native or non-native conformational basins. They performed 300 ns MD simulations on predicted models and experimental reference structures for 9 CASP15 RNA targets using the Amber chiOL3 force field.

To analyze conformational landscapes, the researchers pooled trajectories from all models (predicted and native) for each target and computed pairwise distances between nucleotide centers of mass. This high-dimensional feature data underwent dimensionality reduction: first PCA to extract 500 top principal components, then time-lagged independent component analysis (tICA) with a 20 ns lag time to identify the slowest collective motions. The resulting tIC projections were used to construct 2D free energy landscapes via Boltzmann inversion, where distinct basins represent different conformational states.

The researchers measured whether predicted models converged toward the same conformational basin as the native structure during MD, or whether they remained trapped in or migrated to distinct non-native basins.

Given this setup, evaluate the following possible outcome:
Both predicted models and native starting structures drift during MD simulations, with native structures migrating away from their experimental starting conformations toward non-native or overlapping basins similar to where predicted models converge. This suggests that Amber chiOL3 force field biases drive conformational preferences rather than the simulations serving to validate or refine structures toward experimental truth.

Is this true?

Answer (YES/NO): NO